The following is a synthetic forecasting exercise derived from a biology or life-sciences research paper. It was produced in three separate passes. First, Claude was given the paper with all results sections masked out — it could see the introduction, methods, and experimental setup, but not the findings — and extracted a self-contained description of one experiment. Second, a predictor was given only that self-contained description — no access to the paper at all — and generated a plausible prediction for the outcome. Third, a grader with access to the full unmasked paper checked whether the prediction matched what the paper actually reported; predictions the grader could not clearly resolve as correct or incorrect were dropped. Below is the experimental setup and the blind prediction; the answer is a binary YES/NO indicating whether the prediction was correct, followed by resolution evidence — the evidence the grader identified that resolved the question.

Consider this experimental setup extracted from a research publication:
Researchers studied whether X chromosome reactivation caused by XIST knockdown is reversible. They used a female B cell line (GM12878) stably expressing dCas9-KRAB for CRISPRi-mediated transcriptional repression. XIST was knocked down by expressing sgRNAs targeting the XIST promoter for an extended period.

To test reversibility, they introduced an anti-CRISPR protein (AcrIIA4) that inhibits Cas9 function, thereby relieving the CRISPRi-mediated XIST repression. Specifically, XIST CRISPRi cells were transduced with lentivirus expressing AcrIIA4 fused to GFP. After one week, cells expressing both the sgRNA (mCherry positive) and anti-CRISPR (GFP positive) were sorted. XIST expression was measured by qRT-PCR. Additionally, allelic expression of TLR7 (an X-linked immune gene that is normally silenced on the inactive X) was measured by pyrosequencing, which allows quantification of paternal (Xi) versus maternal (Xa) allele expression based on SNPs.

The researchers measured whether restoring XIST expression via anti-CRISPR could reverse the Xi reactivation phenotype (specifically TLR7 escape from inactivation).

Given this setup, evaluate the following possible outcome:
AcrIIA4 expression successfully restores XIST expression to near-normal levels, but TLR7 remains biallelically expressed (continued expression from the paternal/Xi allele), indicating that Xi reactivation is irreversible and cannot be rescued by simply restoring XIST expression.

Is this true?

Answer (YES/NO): NO